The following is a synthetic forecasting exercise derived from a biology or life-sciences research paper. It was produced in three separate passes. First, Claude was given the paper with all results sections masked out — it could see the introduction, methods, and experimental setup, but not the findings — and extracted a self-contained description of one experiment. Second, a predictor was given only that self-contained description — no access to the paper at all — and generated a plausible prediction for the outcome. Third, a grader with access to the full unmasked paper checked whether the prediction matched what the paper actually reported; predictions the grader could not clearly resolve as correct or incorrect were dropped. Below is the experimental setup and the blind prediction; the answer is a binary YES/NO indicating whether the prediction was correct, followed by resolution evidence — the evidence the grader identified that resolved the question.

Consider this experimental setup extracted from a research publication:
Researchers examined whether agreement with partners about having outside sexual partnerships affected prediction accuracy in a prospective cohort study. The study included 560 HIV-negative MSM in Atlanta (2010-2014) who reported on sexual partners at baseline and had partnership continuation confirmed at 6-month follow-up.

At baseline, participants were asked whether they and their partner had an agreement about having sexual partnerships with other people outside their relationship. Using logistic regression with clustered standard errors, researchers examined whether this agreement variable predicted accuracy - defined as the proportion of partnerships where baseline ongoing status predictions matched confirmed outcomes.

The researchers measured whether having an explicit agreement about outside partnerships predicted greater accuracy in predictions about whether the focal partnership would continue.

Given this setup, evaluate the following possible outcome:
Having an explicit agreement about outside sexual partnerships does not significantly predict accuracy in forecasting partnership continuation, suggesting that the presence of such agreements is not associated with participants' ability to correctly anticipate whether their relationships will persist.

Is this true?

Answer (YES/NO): NO